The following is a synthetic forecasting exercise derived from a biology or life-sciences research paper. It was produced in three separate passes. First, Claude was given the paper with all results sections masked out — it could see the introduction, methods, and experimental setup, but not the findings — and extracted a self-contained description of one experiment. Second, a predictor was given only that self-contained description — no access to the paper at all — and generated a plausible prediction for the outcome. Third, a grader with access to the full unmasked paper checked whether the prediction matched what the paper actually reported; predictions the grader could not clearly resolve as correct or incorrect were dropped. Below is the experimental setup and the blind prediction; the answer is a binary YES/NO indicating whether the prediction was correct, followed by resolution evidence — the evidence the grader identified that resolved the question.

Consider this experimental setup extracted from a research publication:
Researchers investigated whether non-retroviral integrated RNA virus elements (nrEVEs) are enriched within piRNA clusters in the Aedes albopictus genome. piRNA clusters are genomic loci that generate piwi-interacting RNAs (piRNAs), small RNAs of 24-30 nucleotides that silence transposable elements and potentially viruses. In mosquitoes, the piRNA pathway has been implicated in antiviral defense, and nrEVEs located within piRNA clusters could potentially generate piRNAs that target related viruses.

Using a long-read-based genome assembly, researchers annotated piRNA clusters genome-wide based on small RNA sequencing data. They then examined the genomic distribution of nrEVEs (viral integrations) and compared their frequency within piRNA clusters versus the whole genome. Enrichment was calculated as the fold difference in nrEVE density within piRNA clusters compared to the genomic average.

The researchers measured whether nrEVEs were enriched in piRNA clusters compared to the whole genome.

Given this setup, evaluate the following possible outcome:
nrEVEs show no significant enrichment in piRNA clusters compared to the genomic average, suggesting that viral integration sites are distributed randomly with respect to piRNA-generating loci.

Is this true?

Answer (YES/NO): NO